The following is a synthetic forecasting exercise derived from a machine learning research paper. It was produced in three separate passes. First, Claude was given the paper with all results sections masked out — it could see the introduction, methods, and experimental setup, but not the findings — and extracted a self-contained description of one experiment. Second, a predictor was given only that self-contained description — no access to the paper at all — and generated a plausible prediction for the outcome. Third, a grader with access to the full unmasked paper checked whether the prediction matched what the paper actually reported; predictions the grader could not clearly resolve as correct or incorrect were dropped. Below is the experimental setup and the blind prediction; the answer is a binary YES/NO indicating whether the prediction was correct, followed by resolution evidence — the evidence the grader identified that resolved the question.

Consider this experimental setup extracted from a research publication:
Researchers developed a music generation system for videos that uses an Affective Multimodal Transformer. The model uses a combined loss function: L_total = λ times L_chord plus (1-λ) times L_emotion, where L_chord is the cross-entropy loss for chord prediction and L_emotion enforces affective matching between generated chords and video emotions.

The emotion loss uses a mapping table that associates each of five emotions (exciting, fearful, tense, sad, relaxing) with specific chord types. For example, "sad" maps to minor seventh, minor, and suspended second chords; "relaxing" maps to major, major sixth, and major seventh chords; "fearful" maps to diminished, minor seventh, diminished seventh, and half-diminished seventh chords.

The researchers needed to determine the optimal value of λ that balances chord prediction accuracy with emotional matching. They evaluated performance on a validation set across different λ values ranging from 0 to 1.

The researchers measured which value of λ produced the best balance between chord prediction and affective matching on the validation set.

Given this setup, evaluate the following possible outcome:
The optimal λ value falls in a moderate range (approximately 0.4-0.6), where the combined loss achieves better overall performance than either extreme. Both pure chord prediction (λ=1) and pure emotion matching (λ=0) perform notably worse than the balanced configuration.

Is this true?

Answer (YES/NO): YES